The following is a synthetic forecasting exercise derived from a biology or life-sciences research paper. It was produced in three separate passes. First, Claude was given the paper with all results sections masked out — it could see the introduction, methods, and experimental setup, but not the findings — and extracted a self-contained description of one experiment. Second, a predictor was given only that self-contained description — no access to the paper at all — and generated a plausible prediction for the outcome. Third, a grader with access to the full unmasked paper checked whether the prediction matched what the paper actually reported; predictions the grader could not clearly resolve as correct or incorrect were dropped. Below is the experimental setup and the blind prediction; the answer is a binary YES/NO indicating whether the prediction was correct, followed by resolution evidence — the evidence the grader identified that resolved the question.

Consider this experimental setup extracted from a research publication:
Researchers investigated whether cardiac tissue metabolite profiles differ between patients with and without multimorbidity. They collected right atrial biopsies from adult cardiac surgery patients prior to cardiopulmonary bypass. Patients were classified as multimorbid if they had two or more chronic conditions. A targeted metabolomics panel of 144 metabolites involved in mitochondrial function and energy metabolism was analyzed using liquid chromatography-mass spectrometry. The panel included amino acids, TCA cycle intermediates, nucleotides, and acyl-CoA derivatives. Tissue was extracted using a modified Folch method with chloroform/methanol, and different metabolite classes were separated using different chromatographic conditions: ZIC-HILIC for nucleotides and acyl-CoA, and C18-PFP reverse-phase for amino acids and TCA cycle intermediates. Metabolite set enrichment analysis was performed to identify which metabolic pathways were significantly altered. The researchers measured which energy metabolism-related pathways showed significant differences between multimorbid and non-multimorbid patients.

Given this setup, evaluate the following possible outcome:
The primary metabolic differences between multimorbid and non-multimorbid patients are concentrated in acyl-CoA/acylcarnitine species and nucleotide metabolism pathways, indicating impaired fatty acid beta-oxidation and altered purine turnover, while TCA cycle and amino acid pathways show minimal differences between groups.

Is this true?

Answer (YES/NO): NO